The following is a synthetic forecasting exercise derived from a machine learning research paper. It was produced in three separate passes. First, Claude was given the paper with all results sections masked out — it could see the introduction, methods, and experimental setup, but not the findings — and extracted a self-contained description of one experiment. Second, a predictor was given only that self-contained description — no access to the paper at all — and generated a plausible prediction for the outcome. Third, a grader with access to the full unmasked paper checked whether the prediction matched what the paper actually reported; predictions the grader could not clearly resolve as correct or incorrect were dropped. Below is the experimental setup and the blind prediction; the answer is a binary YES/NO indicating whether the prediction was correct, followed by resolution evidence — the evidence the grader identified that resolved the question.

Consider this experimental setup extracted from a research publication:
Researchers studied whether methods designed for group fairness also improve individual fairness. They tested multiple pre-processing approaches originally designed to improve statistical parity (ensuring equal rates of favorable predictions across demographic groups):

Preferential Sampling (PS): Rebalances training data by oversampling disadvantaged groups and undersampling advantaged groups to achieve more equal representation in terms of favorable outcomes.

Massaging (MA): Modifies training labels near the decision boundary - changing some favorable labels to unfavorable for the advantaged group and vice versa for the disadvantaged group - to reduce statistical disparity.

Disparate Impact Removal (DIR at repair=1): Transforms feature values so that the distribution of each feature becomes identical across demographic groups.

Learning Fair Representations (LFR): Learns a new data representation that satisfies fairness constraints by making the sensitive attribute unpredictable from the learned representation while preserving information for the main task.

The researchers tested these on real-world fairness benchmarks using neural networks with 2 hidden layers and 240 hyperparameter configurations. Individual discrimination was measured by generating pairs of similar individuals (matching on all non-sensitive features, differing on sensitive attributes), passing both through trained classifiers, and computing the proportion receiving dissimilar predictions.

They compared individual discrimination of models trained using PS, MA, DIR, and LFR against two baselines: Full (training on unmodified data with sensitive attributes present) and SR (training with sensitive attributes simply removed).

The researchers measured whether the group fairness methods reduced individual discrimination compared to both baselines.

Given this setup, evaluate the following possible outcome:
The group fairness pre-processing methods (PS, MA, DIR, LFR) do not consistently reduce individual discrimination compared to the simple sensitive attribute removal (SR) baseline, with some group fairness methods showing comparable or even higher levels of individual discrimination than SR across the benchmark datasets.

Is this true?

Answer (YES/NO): NO